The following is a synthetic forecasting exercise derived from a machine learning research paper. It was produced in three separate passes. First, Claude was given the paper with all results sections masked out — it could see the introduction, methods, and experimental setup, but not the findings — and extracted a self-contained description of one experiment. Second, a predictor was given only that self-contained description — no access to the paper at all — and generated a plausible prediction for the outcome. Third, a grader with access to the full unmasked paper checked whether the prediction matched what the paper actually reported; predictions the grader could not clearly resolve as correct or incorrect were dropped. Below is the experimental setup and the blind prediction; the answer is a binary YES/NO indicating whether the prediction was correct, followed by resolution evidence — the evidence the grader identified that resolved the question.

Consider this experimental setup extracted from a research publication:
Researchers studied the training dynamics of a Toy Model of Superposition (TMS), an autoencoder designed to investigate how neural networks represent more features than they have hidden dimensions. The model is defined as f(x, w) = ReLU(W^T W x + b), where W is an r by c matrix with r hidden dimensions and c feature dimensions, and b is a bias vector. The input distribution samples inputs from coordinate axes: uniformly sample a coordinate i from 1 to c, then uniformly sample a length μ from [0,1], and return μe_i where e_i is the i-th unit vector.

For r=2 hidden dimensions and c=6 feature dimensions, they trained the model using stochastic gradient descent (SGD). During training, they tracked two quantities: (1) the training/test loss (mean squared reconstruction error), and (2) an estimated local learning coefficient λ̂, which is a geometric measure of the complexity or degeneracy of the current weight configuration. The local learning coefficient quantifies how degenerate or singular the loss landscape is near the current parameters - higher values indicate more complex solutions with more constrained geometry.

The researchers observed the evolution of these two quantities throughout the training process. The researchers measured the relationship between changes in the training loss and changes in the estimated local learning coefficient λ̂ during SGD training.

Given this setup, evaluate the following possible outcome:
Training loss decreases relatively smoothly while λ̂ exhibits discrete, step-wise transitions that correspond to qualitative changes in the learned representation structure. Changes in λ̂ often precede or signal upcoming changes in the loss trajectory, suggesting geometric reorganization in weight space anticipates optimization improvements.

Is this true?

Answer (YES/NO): NO